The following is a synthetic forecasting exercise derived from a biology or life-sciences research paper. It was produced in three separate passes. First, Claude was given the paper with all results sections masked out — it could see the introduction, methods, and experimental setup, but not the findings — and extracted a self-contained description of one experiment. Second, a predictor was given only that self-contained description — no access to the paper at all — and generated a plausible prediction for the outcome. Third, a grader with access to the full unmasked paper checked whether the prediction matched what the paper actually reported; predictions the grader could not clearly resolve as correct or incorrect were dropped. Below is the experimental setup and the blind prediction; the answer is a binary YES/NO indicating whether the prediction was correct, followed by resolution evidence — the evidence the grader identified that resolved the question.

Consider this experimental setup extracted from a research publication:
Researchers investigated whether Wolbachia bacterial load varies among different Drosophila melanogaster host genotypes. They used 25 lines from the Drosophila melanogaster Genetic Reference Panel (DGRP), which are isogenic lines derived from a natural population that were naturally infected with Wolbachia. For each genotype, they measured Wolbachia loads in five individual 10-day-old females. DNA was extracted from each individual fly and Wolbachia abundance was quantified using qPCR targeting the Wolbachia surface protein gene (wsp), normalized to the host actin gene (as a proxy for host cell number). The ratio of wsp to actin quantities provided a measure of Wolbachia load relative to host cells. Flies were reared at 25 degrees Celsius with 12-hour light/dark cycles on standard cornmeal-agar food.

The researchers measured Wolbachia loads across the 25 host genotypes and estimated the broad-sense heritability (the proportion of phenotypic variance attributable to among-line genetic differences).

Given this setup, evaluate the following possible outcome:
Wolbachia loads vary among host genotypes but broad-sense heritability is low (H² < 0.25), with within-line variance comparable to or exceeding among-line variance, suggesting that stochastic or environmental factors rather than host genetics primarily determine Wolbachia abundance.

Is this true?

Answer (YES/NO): YES